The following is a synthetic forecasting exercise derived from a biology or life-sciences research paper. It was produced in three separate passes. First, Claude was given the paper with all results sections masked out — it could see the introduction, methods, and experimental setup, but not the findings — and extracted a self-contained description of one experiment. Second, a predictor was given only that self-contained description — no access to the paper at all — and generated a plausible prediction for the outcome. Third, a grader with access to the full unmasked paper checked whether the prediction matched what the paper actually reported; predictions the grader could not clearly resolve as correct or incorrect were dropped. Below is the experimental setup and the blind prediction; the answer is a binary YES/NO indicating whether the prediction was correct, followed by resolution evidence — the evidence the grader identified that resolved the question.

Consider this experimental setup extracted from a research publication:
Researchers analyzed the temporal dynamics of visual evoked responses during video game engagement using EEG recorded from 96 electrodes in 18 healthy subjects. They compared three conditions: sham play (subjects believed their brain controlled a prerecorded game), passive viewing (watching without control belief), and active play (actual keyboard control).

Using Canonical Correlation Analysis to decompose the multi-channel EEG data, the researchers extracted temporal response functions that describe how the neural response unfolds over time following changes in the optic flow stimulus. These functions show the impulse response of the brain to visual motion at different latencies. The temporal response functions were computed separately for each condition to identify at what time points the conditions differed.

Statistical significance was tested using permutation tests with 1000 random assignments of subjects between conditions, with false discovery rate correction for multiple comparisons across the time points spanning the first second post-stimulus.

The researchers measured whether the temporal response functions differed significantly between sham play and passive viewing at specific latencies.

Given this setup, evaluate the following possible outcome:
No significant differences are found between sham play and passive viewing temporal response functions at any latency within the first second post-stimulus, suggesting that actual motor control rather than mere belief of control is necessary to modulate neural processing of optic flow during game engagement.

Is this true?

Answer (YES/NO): NO